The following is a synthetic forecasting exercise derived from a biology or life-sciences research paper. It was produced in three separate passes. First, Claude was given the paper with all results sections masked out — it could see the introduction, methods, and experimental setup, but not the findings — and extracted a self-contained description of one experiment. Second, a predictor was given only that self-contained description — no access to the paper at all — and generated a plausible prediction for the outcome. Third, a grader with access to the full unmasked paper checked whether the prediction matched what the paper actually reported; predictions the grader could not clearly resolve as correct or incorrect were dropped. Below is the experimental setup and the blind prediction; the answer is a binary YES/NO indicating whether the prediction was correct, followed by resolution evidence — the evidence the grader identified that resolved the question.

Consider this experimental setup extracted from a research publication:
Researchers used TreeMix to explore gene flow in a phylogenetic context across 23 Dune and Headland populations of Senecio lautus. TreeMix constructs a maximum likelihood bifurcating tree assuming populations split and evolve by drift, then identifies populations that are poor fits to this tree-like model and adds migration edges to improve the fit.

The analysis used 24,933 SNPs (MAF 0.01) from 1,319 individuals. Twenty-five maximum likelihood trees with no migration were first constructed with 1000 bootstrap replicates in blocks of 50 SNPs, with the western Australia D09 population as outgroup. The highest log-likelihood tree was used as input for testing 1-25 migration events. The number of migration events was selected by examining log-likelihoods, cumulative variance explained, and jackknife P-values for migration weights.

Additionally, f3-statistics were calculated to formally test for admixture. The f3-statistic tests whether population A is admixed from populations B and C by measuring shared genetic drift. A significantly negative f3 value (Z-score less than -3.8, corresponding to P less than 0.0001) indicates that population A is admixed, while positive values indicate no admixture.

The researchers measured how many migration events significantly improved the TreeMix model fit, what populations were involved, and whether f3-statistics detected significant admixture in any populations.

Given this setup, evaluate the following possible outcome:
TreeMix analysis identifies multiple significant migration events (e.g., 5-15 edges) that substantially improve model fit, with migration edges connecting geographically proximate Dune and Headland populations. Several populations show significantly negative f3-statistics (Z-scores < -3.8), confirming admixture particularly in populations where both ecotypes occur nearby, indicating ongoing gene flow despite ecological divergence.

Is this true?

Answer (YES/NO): NO